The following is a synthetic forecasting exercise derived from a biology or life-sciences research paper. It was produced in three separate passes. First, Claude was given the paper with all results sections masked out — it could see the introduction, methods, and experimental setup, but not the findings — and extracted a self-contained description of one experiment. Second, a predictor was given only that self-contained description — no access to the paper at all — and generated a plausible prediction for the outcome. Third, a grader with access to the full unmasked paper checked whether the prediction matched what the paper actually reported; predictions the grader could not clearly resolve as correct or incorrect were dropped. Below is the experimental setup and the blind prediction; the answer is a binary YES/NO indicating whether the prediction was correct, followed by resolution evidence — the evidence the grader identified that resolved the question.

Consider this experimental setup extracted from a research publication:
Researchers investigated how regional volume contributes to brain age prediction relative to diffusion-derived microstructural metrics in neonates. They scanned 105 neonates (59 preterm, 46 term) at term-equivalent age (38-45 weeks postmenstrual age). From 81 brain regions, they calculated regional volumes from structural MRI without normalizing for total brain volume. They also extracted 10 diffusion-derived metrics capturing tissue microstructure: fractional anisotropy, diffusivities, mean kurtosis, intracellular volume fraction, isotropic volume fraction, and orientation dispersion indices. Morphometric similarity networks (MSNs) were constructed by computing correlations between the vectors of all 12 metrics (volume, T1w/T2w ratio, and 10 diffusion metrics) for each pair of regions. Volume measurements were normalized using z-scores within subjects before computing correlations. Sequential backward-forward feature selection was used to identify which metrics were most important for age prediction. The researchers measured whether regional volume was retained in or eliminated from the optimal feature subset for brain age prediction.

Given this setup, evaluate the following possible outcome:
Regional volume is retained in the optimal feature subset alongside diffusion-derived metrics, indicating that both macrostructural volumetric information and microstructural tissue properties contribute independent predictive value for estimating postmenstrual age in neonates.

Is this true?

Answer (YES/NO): YES